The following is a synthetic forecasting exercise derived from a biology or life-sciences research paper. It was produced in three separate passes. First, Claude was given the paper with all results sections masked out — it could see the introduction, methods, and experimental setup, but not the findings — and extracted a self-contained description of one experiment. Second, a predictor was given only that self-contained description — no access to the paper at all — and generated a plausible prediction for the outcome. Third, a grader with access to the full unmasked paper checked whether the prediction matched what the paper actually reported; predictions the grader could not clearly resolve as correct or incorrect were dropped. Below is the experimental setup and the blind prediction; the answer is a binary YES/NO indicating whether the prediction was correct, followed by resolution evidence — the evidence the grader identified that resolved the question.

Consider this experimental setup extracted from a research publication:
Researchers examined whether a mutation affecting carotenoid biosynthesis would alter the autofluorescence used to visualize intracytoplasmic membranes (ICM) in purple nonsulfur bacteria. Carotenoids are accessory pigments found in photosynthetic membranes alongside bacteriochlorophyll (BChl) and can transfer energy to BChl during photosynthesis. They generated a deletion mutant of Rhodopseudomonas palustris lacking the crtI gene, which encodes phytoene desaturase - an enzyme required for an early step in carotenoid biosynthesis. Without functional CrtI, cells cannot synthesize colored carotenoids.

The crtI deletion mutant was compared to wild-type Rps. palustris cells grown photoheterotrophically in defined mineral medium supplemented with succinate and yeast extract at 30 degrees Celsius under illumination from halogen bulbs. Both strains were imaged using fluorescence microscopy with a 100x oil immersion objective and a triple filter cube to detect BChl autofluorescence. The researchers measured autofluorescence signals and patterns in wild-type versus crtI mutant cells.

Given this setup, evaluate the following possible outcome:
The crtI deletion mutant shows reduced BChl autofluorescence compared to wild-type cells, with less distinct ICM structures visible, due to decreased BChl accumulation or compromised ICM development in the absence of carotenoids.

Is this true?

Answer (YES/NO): NO